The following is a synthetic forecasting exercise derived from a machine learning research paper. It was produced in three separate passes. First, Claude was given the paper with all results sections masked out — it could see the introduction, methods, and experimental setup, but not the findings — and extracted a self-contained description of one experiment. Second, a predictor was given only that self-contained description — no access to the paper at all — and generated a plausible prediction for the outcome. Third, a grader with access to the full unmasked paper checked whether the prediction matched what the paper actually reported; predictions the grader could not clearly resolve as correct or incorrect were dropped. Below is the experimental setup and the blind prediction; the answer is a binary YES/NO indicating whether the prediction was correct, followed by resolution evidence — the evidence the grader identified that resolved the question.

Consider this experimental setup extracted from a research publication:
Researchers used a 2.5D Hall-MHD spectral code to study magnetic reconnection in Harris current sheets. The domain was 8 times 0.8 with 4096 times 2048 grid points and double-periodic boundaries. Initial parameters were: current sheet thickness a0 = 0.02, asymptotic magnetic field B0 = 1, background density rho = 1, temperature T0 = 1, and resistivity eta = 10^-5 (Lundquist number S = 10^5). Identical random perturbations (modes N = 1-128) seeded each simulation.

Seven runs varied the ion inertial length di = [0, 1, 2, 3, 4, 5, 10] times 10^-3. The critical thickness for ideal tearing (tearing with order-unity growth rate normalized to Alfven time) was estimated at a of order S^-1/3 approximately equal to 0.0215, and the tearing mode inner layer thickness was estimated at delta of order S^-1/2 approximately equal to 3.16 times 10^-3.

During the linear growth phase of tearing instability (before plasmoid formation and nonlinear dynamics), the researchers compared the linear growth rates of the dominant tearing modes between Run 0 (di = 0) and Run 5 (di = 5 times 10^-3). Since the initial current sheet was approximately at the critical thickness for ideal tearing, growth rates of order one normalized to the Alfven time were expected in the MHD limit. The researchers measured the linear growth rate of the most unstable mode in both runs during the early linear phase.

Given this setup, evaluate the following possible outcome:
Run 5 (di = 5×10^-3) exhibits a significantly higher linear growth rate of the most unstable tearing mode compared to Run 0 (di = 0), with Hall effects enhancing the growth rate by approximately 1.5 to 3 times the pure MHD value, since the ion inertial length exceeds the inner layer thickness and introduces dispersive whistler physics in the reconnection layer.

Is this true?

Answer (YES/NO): NO